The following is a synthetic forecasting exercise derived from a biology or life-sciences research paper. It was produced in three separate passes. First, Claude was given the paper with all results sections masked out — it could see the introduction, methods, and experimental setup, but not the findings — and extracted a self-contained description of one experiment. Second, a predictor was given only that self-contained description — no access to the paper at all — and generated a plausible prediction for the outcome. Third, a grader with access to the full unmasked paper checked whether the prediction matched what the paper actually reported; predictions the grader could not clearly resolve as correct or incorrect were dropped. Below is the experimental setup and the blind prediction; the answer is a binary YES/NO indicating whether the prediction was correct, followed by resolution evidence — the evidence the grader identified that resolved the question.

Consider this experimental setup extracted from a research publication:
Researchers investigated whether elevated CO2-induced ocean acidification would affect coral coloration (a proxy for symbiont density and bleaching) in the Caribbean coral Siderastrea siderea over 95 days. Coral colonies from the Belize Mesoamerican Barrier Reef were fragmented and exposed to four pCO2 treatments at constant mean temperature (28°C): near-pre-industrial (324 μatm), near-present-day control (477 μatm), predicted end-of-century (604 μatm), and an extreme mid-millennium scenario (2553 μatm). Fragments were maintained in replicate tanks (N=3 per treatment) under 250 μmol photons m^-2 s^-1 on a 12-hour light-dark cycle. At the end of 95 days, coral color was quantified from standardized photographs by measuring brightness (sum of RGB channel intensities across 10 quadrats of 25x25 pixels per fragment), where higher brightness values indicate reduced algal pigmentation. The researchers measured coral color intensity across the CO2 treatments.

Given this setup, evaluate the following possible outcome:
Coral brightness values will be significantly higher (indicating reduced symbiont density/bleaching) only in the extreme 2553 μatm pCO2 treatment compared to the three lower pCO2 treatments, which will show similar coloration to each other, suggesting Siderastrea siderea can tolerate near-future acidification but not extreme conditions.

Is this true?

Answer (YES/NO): NO